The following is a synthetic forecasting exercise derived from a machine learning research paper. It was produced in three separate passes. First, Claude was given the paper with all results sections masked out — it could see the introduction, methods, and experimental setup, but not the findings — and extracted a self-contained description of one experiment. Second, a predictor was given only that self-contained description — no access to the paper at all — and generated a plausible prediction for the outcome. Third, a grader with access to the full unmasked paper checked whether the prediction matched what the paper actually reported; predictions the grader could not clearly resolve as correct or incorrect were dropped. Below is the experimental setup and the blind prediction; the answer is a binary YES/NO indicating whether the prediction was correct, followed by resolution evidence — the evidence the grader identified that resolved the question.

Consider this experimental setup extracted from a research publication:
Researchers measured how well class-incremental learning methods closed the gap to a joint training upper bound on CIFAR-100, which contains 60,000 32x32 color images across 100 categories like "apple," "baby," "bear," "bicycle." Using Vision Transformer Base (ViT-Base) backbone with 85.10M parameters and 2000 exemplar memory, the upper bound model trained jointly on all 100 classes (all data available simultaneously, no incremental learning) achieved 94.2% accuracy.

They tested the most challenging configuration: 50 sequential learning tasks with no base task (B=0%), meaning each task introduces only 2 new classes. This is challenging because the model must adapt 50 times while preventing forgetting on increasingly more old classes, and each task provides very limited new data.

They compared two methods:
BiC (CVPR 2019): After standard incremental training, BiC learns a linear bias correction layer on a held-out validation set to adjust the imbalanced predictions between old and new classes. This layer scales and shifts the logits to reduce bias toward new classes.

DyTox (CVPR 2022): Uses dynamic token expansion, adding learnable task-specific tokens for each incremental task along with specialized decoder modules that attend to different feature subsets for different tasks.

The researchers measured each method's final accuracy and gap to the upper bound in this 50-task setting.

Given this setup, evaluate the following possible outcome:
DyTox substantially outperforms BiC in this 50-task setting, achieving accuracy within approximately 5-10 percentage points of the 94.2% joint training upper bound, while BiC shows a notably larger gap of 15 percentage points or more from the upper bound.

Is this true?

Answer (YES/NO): NO